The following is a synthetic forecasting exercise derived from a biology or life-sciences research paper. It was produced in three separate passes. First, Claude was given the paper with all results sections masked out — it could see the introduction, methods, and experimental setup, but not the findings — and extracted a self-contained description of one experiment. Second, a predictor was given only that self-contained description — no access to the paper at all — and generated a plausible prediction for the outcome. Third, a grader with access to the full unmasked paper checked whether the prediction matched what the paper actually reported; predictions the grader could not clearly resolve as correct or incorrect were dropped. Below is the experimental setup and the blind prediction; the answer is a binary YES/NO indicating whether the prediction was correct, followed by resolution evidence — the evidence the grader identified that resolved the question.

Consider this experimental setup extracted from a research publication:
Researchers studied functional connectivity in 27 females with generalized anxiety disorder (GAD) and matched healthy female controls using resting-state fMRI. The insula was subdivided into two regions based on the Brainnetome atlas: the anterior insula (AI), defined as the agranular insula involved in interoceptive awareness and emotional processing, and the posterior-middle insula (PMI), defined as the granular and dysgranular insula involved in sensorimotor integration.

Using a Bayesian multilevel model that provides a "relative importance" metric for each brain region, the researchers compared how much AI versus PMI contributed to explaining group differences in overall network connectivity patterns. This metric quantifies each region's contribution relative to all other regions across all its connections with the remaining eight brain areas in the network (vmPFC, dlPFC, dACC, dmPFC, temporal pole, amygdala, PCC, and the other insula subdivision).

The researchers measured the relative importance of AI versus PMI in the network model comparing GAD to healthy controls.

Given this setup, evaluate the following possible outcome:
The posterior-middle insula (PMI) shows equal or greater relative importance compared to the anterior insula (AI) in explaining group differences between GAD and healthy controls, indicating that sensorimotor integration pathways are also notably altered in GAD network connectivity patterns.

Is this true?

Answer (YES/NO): YES